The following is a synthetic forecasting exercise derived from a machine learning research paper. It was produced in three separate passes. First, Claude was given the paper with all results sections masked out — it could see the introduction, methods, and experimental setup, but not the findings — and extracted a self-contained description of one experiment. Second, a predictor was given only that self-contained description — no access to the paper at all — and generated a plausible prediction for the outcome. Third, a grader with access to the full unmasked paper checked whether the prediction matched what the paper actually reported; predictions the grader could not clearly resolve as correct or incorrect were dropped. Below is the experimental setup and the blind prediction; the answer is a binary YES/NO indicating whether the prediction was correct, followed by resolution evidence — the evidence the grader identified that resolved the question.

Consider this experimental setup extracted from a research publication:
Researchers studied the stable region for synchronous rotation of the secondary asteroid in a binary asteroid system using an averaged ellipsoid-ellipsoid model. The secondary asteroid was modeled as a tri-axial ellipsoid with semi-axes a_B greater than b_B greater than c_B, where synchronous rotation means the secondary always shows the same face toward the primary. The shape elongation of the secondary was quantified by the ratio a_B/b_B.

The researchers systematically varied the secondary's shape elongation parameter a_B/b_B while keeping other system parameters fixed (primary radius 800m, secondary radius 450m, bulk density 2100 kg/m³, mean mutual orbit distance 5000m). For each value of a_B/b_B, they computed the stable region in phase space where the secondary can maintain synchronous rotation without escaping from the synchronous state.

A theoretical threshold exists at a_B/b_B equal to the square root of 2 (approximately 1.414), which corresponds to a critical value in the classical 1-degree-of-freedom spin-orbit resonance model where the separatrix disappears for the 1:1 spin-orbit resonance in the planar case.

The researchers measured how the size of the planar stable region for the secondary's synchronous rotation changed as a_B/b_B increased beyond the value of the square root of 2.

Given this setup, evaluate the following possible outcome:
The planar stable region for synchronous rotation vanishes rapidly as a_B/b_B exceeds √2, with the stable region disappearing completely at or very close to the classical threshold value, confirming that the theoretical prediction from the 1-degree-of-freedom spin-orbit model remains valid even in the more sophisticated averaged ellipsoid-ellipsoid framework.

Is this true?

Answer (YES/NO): NO